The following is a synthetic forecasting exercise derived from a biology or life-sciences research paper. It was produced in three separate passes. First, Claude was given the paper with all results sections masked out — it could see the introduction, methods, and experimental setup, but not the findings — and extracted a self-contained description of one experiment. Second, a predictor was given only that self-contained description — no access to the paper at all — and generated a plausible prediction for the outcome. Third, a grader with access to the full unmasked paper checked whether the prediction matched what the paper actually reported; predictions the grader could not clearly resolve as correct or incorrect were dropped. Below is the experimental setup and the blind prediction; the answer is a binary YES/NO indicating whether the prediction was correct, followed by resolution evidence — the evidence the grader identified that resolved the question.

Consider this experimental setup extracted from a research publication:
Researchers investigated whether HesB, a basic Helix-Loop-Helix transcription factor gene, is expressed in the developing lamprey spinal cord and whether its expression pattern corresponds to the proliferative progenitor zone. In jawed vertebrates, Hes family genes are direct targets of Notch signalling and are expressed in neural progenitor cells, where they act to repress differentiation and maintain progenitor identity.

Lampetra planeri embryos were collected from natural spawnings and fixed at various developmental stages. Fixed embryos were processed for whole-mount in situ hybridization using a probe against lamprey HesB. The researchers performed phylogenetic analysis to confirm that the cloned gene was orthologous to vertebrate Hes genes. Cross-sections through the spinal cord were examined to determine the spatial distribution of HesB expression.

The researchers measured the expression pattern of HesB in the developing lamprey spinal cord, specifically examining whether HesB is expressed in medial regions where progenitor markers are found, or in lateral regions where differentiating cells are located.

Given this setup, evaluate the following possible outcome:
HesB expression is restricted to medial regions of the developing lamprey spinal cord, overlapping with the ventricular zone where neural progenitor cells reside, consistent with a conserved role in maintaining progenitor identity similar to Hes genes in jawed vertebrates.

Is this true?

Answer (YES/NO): YES